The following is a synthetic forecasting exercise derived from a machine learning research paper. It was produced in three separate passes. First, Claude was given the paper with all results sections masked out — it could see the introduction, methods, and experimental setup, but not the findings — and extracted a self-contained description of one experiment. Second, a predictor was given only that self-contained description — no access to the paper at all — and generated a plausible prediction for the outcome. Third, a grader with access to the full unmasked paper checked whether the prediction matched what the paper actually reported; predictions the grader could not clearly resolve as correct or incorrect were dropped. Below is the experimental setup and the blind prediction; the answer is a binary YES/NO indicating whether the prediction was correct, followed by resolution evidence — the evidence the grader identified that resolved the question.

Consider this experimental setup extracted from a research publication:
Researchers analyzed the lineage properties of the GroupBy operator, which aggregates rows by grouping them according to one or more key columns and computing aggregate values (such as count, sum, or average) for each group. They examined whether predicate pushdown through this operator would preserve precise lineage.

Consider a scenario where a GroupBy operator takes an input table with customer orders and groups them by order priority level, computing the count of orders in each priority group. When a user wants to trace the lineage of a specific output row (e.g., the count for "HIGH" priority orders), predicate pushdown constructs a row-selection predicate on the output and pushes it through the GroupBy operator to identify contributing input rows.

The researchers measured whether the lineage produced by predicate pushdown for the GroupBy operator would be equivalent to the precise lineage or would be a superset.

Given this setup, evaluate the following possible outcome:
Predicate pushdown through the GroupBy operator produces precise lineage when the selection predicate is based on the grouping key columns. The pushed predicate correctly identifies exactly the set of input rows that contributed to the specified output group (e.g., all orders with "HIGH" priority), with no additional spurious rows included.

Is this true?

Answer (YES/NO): YES